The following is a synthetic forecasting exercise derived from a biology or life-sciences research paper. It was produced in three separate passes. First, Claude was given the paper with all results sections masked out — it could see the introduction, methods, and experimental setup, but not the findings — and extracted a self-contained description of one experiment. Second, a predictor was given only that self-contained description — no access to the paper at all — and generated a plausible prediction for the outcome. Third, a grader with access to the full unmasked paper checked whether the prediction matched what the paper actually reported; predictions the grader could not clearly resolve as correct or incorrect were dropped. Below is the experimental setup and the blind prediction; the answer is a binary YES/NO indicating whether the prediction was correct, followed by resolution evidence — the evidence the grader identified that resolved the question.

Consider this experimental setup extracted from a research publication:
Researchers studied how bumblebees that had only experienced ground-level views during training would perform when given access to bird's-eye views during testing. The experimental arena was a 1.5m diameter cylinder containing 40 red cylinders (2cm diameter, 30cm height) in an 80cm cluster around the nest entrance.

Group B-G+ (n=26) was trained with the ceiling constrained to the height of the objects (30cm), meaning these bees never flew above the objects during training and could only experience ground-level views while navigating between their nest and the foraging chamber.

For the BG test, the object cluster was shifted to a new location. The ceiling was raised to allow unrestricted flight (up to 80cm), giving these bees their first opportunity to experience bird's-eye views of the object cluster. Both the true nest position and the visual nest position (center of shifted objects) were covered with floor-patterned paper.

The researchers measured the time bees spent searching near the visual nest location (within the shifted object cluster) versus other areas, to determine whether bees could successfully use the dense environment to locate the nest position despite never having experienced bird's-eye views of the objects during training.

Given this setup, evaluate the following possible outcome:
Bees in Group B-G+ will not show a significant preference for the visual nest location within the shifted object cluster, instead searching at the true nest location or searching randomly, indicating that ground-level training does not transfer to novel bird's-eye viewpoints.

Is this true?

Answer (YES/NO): NO